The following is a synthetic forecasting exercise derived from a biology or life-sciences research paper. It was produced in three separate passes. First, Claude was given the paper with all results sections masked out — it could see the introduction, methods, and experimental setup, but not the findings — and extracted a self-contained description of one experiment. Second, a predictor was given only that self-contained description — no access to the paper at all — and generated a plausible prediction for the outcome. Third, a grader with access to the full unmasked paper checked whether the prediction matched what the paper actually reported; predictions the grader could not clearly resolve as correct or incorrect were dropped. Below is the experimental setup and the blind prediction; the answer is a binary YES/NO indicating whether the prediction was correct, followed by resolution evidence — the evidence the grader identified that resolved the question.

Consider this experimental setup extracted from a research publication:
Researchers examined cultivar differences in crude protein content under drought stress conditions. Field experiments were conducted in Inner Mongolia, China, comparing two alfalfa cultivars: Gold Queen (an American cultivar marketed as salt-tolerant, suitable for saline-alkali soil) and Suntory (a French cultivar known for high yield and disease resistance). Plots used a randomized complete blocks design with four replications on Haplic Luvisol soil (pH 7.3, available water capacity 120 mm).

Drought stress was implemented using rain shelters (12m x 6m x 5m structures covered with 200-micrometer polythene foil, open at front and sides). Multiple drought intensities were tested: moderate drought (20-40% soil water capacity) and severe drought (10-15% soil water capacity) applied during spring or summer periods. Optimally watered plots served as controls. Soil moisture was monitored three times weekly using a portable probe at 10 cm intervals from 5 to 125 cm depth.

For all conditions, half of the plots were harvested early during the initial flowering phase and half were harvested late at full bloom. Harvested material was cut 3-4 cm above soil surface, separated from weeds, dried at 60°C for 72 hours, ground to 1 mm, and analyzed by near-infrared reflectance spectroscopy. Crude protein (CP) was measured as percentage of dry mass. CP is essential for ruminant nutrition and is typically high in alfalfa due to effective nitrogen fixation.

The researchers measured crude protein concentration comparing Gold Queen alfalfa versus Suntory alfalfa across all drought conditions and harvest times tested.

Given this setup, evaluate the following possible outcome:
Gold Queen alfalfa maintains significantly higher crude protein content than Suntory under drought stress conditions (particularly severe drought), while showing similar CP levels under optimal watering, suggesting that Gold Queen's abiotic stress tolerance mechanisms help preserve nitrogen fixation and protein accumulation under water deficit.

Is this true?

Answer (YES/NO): NO